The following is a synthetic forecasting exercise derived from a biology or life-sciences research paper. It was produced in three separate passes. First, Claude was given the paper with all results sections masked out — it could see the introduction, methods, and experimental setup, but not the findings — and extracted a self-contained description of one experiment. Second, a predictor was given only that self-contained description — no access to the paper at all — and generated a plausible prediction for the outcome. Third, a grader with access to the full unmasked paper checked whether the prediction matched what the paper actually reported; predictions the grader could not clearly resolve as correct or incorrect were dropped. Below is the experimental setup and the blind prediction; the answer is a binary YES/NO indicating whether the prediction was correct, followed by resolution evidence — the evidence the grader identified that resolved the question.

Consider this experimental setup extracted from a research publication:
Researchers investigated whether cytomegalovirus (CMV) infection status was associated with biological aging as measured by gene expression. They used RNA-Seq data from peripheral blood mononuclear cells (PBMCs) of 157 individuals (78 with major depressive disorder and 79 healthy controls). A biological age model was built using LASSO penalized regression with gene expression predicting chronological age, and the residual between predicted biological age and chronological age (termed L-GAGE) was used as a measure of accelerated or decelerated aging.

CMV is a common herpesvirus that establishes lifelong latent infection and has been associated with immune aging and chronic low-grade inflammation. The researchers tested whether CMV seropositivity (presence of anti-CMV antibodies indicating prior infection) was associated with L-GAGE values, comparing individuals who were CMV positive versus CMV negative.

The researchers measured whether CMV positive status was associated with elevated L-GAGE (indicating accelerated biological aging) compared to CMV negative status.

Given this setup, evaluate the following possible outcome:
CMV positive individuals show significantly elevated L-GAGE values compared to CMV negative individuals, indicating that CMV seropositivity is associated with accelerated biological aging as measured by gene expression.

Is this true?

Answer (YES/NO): NO